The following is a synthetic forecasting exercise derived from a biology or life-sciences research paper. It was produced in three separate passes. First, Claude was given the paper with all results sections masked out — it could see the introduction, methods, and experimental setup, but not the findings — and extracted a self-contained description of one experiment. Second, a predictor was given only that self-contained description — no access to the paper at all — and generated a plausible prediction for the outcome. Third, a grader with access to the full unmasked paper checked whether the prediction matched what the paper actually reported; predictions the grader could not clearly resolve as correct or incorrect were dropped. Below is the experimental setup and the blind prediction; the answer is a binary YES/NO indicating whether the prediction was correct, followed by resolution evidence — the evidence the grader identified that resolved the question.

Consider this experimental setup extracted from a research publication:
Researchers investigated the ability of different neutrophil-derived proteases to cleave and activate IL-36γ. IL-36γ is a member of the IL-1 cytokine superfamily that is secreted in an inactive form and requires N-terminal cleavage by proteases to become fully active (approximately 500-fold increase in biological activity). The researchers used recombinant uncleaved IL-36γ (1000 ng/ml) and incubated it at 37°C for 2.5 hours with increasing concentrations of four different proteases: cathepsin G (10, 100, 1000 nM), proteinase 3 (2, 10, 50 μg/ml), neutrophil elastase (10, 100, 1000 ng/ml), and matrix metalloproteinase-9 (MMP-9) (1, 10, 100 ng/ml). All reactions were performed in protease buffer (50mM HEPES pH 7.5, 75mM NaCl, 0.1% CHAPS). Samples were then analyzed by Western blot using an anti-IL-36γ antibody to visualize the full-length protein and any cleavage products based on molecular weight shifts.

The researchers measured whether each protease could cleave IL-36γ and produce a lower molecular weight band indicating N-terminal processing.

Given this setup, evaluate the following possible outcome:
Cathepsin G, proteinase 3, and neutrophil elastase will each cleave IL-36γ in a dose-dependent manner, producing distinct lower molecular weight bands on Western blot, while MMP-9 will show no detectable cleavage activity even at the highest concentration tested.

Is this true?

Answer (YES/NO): NO